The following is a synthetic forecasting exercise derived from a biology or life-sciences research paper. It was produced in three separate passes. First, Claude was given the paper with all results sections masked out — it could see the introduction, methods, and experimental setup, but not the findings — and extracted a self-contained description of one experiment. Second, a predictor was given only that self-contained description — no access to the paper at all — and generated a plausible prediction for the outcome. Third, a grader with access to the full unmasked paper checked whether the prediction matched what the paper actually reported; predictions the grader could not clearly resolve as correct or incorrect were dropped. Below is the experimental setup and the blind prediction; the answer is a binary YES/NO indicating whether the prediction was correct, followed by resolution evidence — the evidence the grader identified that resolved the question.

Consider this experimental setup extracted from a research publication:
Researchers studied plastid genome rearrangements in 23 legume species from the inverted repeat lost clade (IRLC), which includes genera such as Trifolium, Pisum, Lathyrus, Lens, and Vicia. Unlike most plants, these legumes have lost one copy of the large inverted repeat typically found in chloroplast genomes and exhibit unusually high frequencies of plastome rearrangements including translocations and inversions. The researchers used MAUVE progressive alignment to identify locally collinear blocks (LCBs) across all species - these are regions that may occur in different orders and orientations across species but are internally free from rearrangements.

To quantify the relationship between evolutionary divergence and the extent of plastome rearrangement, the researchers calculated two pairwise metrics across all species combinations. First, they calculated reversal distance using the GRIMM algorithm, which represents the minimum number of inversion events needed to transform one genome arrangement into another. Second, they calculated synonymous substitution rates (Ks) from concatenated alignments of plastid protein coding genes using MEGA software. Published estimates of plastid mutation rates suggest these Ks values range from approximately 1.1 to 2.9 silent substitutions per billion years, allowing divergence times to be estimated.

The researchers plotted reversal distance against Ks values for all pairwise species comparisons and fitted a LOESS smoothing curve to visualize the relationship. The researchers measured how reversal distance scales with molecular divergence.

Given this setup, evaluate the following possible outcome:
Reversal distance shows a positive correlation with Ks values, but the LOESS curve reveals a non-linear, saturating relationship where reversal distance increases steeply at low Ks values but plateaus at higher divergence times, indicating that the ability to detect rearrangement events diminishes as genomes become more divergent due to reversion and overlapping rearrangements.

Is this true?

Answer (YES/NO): NO